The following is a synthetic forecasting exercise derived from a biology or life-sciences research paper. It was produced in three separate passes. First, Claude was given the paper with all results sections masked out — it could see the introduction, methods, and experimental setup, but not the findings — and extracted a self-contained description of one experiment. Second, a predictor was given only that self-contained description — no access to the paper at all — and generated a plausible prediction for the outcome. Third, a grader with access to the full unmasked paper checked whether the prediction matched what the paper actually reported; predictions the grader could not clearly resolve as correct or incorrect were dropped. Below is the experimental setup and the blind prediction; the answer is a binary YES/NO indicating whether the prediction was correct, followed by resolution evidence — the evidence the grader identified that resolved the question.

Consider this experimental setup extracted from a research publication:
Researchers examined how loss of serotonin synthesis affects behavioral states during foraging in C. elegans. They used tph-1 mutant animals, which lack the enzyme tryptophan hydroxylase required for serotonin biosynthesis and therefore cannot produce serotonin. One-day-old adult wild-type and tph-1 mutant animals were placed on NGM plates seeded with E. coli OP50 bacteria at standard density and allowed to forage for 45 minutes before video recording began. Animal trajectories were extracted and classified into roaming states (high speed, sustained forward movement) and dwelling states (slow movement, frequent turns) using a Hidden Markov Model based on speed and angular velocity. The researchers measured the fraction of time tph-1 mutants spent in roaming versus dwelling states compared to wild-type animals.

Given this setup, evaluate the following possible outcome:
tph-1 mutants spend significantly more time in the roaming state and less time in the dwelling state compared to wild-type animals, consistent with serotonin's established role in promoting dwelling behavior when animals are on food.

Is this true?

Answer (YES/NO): YES